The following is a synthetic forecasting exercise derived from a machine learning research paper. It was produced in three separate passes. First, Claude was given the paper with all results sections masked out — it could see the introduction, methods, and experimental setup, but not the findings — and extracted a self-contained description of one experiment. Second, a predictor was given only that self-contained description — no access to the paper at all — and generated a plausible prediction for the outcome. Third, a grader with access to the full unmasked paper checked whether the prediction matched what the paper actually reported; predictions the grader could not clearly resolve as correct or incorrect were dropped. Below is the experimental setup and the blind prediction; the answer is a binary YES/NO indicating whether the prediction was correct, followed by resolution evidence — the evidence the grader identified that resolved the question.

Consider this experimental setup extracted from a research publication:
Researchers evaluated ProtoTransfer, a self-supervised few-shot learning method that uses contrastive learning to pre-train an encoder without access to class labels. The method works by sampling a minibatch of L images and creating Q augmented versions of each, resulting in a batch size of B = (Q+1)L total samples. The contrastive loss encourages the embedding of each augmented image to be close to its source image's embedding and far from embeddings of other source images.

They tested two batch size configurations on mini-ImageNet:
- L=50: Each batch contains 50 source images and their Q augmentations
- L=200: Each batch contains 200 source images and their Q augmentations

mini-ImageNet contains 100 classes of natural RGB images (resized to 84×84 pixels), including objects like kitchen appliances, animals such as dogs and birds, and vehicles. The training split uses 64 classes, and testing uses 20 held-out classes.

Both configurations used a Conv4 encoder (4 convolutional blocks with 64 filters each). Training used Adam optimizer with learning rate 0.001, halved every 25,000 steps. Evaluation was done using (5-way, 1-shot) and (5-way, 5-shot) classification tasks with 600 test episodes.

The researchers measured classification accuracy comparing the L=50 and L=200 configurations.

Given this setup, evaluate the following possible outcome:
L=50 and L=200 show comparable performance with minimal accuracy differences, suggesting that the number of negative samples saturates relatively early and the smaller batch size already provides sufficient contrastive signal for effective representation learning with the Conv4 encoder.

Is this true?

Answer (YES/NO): NO